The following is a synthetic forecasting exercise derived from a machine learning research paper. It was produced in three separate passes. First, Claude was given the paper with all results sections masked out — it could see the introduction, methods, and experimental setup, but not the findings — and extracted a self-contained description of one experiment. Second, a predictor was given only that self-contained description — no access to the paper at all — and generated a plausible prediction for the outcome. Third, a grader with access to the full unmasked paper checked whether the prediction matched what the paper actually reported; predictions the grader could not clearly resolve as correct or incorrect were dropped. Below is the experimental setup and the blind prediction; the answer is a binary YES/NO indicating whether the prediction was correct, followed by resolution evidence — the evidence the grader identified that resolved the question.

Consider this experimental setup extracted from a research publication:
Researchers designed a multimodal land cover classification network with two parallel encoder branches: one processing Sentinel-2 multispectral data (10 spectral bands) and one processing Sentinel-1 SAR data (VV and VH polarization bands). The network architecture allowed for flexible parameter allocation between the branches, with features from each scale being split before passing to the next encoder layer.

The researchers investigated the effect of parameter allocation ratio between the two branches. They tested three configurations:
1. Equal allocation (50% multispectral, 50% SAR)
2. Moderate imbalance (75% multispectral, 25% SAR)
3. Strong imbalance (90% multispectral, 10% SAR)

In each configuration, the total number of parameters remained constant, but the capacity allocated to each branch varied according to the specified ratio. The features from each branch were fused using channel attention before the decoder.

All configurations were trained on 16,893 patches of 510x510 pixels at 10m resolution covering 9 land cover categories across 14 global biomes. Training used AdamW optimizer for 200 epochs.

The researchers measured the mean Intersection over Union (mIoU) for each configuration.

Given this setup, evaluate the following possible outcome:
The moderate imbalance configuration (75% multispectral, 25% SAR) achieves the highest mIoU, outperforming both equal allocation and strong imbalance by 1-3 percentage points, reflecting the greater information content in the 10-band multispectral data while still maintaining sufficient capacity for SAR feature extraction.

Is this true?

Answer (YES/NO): NO